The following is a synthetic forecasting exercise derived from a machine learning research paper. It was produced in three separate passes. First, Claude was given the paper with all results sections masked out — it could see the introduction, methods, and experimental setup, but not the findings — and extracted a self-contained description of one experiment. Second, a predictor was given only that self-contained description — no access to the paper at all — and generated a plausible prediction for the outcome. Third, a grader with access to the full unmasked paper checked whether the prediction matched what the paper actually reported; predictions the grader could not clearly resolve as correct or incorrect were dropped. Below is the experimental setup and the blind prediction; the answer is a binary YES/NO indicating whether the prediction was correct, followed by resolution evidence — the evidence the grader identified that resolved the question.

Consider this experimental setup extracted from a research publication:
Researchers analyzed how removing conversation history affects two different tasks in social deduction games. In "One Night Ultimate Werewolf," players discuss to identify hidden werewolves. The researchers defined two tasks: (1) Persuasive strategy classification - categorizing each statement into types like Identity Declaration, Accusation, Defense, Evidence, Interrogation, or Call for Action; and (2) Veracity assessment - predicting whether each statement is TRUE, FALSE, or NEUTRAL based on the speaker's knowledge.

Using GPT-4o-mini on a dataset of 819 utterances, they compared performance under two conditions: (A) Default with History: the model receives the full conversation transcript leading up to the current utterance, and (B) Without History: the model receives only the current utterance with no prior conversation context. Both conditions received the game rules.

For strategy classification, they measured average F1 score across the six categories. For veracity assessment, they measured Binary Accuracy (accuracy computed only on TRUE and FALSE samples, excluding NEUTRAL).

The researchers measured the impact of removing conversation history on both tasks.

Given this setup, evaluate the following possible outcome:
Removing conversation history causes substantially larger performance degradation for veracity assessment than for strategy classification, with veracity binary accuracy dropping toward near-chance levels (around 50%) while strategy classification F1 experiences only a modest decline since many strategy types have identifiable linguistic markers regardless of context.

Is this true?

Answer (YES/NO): NO